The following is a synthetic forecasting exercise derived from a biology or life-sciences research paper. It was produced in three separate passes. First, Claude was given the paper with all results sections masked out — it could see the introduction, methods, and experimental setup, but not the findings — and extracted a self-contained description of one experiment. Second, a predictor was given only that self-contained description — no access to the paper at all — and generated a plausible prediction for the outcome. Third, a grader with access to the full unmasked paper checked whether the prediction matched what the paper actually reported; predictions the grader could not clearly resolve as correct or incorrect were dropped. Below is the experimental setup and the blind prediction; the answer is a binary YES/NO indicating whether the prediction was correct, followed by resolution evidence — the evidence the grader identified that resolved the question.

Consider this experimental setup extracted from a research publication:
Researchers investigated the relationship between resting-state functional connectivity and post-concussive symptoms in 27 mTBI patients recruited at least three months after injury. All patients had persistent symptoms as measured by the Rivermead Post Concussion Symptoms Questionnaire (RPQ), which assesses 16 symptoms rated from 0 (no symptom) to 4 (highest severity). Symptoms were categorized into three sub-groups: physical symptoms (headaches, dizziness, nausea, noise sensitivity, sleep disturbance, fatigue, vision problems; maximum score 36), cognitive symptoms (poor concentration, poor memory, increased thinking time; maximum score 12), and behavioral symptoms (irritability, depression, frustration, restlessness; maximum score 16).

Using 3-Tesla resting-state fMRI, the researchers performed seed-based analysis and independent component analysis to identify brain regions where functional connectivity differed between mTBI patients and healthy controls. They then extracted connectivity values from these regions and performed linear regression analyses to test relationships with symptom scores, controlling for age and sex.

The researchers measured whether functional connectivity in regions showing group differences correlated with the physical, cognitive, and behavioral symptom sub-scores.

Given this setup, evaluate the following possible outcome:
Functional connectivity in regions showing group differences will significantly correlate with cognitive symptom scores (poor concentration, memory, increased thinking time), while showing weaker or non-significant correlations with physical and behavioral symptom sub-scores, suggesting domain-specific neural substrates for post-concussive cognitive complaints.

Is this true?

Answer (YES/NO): NO